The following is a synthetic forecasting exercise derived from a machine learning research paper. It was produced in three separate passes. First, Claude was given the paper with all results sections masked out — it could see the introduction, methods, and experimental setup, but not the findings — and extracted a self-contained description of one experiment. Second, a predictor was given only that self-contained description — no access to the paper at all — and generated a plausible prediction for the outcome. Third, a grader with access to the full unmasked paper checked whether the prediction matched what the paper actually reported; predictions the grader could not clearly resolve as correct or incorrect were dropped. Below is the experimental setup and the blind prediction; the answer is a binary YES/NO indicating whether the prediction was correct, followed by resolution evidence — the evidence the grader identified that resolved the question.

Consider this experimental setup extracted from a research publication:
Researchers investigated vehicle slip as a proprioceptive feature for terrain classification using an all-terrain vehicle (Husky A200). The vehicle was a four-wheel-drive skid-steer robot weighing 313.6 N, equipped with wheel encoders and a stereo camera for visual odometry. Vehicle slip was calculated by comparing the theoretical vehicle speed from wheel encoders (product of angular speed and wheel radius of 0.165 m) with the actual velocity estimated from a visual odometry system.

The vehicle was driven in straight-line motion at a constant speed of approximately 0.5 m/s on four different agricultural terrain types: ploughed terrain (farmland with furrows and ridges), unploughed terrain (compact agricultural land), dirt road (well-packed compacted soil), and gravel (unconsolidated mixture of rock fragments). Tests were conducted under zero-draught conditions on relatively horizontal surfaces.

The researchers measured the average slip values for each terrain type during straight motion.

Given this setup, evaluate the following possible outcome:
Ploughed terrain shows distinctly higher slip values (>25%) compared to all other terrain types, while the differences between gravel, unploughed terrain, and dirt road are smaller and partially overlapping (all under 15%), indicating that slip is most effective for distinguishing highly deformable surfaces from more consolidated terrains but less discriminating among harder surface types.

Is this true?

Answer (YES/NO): NO